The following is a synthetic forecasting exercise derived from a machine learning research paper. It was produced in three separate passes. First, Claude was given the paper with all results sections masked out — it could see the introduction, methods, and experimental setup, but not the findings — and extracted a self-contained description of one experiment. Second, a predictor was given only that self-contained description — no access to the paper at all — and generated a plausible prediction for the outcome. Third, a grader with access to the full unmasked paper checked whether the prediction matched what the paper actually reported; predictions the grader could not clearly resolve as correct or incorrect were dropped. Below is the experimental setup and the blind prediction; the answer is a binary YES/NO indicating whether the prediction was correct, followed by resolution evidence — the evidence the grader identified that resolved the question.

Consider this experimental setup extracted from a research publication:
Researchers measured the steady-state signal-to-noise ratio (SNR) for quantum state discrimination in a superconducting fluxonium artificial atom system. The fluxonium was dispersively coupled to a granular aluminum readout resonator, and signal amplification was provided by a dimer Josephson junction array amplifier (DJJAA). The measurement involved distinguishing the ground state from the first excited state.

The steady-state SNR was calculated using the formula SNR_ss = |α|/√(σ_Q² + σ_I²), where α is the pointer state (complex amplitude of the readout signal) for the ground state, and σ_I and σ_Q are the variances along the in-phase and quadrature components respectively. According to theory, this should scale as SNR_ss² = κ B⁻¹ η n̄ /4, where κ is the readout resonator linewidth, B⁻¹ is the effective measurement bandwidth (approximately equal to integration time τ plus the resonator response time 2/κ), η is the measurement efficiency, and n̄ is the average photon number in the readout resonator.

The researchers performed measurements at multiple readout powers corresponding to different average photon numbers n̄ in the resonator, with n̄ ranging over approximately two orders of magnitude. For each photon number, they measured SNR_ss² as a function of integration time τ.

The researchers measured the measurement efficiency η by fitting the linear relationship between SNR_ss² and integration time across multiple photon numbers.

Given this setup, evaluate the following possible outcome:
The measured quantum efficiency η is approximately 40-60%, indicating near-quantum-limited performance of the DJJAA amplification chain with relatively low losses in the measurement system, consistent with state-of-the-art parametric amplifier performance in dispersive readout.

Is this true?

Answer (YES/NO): YES